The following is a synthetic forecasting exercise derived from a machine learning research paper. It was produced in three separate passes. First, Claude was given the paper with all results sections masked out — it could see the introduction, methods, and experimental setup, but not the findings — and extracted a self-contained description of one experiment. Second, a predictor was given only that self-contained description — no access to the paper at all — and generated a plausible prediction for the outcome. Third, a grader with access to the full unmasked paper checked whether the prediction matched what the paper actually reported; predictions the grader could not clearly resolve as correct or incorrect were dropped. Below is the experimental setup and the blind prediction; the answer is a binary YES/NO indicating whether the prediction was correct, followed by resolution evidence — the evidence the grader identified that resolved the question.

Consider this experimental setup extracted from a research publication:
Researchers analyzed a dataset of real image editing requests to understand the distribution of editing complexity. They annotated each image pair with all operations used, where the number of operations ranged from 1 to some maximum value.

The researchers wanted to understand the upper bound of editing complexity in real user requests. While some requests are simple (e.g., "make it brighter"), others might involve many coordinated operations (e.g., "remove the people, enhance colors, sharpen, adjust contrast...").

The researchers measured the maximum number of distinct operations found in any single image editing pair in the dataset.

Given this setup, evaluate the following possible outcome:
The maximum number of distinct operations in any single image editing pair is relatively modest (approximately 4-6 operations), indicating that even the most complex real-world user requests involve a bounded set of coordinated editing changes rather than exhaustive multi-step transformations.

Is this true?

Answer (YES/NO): NO